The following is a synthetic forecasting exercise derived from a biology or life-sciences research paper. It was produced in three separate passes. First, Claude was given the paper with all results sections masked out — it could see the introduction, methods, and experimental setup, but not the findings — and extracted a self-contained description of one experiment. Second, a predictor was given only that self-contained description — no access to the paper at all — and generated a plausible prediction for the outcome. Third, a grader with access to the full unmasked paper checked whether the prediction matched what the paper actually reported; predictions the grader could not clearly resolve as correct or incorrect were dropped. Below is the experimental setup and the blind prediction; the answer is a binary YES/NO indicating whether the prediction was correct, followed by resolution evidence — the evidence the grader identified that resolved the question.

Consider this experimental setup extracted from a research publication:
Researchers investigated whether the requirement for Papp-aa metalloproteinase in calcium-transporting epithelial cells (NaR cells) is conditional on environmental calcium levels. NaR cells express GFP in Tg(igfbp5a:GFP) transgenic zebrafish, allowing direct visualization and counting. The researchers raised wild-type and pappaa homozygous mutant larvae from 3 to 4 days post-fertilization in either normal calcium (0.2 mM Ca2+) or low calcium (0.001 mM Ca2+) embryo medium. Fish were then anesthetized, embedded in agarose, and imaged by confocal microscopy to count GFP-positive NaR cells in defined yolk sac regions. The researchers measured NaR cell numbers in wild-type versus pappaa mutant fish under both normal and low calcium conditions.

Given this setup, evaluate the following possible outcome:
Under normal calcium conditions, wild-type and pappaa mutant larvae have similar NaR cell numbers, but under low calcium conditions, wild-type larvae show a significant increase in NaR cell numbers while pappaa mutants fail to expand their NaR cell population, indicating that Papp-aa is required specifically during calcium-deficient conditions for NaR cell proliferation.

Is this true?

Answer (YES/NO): YES